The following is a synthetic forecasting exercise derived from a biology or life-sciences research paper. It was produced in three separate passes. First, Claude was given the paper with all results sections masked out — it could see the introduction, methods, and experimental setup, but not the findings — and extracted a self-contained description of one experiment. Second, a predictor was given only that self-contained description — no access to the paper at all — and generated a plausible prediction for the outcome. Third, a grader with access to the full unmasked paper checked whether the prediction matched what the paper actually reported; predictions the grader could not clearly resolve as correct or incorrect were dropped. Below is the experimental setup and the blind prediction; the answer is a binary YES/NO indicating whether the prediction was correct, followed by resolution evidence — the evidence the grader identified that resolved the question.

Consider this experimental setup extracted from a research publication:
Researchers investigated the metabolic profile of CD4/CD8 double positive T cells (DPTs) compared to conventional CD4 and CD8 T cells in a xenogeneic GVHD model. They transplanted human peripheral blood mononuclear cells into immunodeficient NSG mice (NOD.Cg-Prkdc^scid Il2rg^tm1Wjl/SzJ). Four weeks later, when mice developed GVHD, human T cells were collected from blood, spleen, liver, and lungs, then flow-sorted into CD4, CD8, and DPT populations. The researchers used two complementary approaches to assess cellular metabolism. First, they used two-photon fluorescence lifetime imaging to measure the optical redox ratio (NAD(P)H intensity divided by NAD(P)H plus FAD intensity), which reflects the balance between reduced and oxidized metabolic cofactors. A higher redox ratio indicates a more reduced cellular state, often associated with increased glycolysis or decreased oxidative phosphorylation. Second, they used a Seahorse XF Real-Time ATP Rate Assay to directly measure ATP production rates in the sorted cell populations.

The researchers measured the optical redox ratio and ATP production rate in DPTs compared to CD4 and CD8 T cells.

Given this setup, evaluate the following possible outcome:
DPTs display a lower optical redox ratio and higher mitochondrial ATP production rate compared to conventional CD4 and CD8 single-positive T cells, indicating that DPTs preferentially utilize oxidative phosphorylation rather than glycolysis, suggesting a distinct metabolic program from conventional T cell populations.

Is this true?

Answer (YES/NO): NO